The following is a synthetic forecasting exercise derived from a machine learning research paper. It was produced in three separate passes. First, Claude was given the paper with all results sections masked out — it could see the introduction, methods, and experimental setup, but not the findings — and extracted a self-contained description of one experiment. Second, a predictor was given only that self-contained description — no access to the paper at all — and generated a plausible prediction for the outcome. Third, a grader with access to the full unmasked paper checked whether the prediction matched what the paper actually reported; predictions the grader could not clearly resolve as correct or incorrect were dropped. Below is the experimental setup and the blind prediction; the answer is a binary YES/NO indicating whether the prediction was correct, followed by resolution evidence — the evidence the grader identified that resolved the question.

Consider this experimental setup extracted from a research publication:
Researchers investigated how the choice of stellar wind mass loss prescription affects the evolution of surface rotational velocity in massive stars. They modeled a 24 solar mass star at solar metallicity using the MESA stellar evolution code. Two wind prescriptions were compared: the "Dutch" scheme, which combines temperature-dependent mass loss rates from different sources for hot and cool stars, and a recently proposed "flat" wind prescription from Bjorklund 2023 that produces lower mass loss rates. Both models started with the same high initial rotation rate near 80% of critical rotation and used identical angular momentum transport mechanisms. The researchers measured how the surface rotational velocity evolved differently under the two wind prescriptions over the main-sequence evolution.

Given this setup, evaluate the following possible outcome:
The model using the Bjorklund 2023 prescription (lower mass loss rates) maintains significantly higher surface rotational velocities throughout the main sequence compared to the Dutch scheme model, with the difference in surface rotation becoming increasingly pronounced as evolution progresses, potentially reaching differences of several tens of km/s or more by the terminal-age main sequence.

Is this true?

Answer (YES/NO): YES